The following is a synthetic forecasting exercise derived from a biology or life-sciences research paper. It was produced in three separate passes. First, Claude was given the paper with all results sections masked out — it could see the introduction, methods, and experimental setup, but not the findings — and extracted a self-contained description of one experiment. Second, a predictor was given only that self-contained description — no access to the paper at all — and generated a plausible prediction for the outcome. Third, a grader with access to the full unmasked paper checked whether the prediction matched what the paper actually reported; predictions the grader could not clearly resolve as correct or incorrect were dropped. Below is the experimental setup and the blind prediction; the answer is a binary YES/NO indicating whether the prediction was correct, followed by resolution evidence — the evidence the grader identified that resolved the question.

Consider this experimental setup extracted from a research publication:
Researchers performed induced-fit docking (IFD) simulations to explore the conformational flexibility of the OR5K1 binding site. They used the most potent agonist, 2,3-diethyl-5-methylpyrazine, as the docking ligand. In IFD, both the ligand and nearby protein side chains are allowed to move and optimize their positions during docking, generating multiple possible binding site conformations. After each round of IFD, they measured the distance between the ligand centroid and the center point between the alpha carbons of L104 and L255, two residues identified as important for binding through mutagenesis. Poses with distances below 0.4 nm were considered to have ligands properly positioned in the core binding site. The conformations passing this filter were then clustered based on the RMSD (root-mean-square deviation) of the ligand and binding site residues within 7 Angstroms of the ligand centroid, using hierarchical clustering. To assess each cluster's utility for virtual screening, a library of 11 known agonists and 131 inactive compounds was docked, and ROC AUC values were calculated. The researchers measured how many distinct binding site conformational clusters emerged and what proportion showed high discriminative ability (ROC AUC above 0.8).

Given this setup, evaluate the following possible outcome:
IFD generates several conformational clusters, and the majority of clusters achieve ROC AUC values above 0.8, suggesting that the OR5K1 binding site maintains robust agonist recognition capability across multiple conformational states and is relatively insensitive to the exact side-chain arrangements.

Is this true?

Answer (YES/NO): NO